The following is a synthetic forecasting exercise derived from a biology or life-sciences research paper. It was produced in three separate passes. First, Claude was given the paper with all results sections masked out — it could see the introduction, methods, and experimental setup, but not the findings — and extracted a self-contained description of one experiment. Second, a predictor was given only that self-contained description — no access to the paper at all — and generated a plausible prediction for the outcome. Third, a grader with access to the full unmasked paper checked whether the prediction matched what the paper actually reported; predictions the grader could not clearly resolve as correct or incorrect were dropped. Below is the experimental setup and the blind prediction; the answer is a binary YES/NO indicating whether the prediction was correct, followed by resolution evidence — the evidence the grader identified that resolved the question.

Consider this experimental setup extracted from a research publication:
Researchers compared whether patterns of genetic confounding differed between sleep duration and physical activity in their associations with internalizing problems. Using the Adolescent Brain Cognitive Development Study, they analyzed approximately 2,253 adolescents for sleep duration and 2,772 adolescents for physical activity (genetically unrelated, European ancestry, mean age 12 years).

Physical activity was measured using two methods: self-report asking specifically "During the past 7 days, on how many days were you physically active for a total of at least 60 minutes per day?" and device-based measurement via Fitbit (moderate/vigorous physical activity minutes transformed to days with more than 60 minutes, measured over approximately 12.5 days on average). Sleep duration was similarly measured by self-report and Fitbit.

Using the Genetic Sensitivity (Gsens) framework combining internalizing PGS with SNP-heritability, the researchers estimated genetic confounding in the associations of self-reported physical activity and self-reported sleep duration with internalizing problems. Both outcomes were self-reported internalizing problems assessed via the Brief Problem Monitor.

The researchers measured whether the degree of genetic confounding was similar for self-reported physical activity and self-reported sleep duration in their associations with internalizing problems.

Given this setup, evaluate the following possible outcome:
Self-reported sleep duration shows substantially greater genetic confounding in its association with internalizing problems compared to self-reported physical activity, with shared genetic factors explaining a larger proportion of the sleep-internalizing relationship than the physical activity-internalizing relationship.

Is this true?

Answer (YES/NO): YES